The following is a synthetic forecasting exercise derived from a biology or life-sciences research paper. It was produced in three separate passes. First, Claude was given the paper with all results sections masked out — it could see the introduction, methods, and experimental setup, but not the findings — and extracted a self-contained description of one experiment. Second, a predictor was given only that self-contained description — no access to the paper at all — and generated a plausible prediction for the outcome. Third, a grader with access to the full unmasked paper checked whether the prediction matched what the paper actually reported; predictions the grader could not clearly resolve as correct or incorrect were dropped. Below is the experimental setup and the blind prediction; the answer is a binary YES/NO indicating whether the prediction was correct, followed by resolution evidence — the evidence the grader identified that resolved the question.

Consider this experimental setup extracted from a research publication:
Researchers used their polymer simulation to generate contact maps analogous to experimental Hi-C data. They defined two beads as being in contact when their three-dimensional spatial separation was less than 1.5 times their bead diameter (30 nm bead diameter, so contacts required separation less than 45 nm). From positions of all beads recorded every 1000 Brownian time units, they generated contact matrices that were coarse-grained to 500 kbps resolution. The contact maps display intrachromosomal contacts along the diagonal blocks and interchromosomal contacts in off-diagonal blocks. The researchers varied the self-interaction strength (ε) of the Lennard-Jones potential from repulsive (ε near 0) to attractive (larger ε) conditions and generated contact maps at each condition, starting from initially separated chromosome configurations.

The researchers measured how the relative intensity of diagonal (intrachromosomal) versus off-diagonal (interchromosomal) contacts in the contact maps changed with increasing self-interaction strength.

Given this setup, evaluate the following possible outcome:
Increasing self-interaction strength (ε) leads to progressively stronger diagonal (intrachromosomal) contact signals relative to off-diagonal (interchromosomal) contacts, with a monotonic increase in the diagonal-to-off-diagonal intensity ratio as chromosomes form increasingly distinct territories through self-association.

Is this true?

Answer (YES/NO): NO